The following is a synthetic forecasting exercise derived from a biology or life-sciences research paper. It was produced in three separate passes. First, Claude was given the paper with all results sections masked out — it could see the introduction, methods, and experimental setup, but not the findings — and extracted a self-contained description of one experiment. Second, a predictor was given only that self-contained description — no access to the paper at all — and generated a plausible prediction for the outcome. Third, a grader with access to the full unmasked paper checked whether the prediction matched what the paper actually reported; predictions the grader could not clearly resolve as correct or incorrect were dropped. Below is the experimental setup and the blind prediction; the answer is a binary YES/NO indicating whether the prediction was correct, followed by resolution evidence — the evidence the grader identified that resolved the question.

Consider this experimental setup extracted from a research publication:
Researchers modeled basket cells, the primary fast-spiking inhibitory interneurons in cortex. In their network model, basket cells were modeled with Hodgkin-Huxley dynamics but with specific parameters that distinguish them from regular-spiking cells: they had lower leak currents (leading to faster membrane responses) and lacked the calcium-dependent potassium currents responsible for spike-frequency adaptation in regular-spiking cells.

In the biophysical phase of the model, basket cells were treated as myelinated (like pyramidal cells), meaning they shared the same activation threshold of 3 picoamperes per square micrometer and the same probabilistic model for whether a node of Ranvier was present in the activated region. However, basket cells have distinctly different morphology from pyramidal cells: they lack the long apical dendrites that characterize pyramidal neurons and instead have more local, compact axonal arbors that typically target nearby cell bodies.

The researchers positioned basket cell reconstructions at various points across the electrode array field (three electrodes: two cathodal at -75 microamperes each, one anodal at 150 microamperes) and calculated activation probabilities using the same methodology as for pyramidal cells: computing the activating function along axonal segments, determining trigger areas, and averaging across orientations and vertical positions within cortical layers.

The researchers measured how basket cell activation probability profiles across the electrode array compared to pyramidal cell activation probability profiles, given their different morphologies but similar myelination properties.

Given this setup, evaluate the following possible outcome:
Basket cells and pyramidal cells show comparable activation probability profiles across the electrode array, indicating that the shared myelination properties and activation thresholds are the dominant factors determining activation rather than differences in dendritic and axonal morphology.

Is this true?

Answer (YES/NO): NO